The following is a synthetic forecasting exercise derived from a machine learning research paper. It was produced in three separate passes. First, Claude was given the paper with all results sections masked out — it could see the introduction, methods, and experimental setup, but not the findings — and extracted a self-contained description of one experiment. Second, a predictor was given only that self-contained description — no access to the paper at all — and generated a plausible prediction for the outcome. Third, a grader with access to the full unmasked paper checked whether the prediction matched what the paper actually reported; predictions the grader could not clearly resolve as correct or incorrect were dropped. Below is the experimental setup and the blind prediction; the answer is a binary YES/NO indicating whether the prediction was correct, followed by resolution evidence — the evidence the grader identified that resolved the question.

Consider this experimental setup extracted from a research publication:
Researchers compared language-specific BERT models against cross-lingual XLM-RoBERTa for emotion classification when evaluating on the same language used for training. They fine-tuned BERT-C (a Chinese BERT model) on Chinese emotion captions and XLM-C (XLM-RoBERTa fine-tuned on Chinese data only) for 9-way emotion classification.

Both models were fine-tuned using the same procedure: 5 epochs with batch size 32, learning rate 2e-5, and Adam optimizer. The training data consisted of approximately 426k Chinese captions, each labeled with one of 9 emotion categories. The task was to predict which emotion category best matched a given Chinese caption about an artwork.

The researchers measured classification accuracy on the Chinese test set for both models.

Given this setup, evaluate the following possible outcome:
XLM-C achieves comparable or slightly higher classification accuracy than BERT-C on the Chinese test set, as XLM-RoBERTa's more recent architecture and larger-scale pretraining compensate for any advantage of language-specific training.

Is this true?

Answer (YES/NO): YES